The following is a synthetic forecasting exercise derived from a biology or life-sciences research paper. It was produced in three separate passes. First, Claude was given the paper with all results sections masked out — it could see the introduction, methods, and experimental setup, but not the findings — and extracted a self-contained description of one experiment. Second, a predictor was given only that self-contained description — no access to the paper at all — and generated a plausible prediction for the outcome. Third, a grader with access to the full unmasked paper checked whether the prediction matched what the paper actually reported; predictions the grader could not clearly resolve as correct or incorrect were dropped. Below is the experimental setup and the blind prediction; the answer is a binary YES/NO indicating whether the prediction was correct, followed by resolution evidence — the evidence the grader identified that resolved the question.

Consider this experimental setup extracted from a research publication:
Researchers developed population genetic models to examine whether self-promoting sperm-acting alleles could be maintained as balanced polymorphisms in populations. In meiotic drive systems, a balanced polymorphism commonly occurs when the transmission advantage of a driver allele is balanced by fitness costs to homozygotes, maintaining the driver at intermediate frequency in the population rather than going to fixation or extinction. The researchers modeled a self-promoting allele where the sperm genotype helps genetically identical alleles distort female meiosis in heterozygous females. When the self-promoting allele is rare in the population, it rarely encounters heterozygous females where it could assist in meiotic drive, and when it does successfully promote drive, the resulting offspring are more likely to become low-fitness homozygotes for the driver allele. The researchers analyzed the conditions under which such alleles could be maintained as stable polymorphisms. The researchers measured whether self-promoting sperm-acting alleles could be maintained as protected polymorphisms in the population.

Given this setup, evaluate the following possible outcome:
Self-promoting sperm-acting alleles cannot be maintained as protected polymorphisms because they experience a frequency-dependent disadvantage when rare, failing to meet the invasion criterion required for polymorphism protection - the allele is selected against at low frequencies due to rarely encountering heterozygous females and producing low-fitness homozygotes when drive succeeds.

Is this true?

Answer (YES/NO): YES